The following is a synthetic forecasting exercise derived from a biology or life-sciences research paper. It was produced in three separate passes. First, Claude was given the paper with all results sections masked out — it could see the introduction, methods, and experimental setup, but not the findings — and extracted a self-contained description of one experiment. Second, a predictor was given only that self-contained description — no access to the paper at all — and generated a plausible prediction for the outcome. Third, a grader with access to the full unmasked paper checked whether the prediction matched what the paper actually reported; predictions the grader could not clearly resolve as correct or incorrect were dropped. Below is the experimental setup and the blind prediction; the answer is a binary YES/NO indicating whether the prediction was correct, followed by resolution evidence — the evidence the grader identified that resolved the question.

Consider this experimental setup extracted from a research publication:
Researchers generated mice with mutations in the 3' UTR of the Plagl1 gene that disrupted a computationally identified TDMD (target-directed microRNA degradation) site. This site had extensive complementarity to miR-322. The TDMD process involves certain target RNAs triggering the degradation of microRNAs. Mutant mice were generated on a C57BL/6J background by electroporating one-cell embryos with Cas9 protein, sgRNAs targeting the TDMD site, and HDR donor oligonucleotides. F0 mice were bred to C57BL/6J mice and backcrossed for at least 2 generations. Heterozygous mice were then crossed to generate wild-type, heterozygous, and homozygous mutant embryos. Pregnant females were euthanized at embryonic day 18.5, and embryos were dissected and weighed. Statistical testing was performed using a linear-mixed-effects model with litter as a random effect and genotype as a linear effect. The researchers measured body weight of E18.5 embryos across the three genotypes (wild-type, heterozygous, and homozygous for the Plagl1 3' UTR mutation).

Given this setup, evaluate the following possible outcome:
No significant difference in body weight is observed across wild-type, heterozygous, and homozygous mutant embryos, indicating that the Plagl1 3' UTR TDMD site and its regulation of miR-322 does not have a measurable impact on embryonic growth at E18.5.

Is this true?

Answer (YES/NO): NO